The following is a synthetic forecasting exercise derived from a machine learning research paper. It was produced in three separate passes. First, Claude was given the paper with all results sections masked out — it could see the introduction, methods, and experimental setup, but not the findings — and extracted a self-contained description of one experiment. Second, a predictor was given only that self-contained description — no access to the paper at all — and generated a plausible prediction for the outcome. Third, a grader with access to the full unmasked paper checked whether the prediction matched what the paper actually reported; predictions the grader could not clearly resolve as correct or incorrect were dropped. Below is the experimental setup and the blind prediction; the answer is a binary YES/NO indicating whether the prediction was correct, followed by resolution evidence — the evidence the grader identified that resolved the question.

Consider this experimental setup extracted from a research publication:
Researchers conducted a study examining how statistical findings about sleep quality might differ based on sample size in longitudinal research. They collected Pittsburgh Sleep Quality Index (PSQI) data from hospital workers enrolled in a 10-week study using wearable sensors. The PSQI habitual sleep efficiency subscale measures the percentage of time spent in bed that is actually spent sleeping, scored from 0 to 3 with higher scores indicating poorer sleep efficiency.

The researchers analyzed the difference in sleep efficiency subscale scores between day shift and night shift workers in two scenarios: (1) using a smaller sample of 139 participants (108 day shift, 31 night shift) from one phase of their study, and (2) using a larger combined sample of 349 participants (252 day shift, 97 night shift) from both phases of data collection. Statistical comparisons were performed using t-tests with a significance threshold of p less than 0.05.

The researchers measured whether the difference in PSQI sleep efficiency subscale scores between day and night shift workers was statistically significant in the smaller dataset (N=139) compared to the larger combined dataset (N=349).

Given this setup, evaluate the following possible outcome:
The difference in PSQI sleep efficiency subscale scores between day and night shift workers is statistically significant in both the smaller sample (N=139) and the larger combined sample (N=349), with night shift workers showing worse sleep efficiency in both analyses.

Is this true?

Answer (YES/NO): NO